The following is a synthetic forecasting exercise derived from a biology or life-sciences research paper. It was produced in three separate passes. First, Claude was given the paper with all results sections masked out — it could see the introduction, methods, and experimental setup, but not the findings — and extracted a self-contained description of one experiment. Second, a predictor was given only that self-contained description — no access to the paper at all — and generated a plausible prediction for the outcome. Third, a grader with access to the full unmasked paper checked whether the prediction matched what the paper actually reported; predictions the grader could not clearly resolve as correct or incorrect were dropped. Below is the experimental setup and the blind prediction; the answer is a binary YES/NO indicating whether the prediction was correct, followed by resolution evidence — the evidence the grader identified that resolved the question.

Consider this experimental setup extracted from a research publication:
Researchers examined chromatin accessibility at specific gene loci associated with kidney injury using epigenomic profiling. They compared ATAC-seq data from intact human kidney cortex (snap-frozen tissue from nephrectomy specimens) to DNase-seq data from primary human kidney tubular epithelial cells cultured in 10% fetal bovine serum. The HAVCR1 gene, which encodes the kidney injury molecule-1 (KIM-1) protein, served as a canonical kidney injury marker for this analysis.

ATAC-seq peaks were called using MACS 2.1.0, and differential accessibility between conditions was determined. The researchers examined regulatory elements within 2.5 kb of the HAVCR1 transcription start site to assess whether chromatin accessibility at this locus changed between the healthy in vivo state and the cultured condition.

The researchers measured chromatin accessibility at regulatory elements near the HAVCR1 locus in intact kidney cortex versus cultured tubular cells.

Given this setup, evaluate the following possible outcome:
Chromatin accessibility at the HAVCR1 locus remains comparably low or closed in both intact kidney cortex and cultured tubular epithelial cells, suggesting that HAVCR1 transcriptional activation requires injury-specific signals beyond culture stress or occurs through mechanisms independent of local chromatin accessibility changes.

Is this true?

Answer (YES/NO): NO